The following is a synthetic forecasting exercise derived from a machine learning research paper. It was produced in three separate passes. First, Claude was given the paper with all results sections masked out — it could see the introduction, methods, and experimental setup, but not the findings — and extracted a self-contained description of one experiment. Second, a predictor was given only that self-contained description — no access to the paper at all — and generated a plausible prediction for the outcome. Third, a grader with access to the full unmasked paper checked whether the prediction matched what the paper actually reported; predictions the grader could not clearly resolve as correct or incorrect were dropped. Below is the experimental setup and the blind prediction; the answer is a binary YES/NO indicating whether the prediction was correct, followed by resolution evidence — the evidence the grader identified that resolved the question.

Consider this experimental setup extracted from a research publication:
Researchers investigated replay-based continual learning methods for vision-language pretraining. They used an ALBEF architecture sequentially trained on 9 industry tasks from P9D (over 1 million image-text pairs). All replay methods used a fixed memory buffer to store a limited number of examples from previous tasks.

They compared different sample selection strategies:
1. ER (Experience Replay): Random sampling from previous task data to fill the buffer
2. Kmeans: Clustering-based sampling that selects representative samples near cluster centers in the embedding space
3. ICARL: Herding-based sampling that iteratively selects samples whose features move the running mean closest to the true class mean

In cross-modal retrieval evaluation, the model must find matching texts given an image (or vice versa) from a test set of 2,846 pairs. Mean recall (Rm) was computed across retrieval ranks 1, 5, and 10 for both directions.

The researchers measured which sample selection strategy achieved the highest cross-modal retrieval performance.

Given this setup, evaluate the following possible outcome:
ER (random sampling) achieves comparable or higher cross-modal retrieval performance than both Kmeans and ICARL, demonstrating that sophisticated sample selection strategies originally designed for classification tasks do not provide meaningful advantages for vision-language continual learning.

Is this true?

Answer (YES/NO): NO